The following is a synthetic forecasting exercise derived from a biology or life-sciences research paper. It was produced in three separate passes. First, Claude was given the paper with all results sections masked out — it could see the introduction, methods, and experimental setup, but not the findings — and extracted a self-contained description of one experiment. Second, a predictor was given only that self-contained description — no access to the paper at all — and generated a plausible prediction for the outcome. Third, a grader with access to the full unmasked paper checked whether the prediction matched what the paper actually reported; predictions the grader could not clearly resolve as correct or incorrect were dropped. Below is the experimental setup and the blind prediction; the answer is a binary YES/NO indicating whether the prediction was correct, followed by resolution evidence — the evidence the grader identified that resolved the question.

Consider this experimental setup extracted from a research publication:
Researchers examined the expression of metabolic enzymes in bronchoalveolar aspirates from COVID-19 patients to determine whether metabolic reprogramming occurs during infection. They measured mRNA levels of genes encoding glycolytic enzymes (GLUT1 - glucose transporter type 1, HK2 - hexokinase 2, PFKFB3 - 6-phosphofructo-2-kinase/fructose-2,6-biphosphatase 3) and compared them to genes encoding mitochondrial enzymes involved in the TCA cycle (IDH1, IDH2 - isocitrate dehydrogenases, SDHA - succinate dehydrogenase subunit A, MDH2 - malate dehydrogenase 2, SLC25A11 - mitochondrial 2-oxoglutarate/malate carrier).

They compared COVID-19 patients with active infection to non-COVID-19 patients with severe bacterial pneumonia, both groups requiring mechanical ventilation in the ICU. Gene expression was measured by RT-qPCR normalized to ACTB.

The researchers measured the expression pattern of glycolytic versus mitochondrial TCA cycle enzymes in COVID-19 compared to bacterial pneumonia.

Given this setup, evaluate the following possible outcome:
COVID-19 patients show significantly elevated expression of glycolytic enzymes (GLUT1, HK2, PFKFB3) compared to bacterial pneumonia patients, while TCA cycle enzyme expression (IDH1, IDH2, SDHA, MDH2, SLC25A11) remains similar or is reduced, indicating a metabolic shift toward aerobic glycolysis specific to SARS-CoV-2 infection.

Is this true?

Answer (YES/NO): NO